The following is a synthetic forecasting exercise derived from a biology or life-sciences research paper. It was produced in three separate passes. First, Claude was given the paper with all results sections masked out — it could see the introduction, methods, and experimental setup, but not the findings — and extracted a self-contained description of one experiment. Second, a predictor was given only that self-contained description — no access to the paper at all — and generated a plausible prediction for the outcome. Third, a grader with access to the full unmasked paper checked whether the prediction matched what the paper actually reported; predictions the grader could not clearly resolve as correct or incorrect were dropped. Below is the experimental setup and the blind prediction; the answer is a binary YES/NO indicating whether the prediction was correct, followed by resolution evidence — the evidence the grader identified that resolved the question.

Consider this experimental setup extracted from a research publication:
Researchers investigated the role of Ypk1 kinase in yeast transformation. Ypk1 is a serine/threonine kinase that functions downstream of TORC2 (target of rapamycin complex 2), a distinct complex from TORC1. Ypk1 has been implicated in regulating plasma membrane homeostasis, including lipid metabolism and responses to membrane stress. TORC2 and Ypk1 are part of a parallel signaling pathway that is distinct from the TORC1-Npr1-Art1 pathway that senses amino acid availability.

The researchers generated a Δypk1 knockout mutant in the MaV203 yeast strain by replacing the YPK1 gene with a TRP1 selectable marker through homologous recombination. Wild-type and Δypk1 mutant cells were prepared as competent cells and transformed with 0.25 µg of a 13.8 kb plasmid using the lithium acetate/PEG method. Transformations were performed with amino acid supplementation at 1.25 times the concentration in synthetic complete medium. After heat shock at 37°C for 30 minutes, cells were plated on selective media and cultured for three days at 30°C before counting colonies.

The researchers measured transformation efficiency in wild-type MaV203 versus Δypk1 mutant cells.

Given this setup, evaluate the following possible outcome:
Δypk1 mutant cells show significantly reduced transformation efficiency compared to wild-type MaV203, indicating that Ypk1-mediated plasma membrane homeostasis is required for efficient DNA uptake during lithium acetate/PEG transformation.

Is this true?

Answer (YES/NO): YES